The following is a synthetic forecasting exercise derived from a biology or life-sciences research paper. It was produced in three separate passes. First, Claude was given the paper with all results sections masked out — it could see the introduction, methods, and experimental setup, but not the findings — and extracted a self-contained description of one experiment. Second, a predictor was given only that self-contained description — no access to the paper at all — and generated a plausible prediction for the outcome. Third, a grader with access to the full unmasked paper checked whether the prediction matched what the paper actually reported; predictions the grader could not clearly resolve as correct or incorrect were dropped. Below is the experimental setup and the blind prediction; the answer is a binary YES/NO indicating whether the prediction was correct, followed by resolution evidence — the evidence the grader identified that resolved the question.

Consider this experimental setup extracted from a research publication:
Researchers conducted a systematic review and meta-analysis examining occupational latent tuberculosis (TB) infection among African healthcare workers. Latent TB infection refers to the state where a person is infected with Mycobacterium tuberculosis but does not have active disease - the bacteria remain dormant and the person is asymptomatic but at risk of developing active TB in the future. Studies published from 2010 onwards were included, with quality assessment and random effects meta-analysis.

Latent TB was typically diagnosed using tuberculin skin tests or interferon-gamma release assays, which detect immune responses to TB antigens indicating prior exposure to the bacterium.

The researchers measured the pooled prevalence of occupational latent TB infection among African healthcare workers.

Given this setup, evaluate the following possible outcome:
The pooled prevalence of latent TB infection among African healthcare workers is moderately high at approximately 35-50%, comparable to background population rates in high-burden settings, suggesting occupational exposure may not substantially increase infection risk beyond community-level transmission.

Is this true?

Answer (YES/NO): NO